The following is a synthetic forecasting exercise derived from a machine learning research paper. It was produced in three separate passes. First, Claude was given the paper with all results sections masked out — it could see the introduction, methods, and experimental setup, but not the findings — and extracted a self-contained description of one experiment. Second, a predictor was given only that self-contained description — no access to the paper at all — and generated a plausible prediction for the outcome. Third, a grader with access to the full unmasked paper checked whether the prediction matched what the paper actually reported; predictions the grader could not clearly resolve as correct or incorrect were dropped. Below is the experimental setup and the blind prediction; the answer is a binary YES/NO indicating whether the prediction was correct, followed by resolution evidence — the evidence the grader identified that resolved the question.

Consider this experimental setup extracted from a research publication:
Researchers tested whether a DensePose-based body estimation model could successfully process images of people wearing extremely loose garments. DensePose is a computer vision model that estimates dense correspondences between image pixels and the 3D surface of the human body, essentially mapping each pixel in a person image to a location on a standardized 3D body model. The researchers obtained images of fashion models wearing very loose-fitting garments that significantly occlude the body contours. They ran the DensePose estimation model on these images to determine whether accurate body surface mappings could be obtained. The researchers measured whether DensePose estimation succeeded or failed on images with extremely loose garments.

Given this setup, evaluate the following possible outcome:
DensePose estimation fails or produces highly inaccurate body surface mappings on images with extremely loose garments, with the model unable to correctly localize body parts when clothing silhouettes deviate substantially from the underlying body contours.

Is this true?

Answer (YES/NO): YES